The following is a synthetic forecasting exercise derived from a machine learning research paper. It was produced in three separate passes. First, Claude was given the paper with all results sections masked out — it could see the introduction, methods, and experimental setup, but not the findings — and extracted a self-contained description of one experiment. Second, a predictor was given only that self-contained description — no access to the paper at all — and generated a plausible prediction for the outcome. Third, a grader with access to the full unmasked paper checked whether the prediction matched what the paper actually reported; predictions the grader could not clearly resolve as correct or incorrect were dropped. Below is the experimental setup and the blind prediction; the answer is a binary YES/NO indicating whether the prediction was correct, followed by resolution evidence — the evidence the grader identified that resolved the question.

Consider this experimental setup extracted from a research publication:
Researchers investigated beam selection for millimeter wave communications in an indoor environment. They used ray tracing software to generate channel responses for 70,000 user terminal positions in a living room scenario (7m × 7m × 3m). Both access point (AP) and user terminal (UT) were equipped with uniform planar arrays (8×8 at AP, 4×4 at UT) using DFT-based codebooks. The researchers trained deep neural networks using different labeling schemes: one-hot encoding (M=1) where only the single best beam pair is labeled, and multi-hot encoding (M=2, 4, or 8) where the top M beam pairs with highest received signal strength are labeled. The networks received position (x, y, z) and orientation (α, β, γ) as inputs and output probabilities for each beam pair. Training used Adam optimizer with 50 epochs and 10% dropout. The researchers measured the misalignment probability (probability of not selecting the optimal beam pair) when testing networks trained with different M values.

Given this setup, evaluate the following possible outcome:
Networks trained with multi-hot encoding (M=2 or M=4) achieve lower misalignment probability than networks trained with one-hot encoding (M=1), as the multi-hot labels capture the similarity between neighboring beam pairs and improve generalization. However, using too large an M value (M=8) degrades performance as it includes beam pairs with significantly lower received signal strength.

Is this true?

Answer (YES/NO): NO